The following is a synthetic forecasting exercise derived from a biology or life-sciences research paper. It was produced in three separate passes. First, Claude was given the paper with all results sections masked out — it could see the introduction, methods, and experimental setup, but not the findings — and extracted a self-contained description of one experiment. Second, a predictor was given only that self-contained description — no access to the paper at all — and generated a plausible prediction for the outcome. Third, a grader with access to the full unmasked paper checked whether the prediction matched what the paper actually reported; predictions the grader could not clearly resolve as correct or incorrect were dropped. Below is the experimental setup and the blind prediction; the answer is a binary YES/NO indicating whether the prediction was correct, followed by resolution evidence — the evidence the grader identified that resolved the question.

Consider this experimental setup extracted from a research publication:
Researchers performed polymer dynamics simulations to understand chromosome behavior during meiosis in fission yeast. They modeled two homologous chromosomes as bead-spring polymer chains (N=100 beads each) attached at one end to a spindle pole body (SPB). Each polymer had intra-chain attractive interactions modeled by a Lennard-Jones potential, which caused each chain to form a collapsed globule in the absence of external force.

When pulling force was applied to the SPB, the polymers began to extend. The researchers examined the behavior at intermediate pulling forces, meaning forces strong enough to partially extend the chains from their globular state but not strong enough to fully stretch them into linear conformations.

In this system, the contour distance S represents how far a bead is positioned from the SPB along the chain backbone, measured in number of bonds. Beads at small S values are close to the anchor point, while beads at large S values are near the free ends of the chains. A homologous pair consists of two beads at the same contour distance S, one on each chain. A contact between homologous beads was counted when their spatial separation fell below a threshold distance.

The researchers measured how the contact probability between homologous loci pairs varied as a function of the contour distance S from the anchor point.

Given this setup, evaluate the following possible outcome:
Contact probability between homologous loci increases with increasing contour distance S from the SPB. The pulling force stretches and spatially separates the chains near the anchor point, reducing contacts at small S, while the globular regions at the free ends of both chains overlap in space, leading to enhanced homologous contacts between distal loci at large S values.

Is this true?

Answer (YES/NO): NO